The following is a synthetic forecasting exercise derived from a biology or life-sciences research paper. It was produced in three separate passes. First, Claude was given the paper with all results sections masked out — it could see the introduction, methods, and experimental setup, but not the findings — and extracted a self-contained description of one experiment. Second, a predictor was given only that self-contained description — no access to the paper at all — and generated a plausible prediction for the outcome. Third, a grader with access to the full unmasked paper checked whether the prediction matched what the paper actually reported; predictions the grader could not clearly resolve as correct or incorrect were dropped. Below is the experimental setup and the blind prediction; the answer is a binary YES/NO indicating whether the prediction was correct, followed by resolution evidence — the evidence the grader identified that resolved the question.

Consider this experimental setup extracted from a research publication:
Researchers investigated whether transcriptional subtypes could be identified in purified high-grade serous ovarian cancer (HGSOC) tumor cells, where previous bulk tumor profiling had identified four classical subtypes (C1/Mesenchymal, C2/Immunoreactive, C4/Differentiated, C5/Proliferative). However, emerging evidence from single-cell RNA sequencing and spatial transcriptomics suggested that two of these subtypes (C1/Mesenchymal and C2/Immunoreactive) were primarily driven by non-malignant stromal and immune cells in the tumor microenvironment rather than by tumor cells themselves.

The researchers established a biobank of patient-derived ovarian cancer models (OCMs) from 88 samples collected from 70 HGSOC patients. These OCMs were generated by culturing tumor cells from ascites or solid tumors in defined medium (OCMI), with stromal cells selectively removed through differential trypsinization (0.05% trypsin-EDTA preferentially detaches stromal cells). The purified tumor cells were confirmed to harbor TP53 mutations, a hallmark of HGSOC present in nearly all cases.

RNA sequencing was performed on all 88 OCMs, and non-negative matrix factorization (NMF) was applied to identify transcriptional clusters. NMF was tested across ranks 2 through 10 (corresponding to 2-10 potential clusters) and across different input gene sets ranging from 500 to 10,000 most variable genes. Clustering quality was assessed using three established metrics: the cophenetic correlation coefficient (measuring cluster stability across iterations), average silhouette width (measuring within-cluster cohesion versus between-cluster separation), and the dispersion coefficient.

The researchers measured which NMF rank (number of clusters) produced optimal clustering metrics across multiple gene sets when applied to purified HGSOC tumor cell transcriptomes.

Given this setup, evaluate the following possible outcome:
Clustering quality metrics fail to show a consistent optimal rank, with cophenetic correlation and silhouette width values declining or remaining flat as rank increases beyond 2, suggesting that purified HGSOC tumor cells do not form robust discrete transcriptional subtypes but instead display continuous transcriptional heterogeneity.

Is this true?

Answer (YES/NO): NO